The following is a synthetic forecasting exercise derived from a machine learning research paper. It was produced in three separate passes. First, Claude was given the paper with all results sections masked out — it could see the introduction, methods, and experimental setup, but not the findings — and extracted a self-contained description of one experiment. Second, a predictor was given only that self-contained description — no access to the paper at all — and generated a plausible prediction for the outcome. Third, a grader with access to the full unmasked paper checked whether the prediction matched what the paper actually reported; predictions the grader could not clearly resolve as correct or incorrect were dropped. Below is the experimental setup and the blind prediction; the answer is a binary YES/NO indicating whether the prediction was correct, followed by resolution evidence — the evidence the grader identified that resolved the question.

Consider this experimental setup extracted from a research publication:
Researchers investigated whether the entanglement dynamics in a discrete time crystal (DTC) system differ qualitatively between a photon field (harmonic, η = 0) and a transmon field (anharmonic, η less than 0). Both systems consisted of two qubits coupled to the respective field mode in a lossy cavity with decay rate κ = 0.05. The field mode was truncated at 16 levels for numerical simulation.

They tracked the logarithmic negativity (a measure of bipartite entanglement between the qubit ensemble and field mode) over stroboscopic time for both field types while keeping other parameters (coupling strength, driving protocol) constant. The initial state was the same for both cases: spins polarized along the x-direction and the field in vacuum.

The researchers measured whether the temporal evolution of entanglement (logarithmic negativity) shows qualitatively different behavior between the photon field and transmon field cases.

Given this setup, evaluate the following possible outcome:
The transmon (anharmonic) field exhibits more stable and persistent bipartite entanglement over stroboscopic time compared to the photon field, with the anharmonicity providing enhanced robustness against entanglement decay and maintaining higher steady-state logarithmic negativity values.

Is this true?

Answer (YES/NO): NO